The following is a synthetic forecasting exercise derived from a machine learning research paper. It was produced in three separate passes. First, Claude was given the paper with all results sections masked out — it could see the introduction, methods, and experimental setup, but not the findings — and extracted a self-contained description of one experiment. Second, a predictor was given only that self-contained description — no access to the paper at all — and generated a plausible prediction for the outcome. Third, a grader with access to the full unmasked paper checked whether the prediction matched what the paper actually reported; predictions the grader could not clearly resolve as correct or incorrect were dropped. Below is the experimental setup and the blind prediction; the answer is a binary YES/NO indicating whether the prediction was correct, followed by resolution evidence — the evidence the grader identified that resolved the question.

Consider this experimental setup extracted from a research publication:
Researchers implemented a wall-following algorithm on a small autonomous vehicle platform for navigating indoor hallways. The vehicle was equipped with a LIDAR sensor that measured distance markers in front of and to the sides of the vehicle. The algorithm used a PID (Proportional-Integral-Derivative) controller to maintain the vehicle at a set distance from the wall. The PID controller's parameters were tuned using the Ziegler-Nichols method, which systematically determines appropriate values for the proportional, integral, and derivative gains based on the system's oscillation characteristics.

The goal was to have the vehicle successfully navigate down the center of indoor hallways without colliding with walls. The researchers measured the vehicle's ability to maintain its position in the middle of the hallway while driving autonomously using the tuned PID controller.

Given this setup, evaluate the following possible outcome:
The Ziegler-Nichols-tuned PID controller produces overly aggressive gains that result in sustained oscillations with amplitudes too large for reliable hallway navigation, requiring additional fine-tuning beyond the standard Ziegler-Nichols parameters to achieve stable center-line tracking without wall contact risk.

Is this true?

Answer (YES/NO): NO